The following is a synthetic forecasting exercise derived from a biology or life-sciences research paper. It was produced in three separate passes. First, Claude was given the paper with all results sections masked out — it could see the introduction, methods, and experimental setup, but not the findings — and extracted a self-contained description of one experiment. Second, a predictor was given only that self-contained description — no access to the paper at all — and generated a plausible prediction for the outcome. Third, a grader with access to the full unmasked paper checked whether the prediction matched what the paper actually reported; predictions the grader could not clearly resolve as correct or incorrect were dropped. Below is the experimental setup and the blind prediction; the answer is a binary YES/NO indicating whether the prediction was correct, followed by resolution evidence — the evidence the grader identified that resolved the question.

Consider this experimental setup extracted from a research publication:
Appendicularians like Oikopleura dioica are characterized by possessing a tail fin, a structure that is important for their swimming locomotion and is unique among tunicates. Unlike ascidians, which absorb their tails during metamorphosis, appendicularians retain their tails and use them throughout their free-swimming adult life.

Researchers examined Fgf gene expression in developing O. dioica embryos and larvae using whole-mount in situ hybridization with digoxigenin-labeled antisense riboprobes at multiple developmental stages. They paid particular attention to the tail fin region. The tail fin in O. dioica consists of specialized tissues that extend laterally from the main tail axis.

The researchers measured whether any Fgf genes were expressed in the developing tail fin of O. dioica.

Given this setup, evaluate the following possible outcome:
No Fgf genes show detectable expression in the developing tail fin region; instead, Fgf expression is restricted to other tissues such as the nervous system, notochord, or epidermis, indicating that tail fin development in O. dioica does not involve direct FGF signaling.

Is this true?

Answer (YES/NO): NO